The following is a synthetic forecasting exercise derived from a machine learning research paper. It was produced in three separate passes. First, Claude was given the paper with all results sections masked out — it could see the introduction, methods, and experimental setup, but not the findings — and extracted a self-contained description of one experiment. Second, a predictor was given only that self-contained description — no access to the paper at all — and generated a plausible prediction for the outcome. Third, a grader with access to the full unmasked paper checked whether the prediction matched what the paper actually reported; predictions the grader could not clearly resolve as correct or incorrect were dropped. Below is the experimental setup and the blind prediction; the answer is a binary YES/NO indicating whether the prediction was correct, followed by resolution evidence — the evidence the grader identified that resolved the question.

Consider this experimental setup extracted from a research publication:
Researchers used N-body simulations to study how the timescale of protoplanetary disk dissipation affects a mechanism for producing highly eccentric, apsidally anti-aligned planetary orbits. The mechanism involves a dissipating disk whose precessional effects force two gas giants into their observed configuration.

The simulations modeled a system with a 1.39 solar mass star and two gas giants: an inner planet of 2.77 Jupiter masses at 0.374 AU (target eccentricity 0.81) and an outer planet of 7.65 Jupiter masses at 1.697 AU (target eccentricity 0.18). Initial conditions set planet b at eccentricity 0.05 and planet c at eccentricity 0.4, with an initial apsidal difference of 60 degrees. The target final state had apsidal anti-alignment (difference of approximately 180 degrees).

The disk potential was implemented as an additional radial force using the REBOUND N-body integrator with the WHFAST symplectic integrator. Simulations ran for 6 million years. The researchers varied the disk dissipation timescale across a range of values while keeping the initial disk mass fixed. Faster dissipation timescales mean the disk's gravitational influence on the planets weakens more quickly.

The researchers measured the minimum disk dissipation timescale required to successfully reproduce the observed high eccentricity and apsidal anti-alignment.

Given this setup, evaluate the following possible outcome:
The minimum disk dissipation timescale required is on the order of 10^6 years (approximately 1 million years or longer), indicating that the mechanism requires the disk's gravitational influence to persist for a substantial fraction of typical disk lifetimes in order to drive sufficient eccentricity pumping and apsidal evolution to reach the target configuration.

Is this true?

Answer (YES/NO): NO